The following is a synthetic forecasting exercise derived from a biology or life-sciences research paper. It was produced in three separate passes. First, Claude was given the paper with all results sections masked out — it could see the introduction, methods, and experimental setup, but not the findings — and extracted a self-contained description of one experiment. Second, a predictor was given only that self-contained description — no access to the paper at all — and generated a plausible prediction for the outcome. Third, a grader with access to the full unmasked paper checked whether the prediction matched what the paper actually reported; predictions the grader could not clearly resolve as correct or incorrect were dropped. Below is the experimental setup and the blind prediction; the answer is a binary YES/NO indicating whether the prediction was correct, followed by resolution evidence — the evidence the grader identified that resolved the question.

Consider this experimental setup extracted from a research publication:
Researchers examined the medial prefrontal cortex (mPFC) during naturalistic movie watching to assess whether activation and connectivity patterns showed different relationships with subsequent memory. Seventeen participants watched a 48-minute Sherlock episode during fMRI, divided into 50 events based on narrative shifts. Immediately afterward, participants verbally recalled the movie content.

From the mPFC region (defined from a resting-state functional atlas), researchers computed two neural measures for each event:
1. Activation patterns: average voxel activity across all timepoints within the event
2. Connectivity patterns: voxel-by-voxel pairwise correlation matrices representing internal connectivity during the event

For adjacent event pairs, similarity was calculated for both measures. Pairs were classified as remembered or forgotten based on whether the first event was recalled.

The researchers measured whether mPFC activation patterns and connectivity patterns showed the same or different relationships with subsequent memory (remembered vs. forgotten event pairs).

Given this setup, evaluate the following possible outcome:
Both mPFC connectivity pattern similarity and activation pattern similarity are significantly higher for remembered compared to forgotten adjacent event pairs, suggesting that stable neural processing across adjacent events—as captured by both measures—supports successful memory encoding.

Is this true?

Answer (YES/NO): NO